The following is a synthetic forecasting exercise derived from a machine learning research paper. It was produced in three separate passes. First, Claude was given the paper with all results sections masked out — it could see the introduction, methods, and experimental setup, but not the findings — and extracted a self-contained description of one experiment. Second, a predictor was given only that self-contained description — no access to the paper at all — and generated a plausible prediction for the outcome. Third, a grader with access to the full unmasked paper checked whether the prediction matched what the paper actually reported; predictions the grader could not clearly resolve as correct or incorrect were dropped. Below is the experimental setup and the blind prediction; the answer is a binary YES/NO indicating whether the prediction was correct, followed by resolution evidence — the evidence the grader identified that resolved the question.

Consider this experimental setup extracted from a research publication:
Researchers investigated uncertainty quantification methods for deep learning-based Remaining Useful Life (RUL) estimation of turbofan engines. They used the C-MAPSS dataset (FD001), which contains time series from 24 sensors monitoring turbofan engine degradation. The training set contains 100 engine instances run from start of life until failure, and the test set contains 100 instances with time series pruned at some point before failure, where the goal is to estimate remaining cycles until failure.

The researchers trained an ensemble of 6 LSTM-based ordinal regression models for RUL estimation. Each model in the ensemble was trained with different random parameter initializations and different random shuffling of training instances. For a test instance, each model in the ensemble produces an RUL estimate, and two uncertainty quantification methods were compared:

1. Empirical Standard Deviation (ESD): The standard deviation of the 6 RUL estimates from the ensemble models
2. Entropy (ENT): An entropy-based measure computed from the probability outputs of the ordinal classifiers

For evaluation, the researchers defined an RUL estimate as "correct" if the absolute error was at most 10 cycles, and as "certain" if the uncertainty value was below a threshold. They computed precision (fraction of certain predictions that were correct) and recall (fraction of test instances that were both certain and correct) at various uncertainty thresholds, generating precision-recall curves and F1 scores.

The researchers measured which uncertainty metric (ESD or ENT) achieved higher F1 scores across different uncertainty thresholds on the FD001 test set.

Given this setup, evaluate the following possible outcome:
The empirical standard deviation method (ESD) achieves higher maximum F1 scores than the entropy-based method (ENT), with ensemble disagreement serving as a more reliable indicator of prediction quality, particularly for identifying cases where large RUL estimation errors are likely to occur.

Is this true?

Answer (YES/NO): YES